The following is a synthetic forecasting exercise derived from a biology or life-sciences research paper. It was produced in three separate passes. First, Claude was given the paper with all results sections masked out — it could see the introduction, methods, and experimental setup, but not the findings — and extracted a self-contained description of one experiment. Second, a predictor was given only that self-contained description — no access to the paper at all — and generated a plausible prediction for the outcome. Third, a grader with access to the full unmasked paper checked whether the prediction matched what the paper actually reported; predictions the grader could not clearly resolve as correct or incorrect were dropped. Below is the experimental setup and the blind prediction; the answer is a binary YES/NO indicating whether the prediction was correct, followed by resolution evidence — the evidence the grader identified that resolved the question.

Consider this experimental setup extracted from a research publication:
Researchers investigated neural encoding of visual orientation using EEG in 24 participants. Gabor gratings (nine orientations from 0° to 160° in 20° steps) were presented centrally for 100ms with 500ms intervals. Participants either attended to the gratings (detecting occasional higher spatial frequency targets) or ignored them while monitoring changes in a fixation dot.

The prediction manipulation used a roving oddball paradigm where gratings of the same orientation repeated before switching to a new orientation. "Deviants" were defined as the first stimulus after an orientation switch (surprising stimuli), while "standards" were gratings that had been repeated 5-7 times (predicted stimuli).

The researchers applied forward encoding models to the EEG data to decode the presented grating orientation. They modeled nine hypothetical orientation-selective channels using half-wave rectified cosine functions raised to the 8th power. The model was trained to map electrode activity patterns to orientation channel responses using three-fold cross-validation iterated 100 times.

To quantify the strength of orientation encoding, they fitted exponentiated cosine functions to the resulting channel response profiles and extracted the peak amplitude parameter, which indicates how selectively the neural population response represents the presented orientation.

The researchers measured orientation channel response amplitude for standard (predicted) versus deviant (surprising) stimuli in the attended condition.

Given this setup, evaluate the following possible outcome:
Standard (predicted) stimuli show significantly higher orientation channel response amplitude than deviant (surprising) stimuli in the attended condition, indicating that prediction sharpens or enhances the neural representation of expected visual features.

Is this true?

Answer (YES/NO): NO